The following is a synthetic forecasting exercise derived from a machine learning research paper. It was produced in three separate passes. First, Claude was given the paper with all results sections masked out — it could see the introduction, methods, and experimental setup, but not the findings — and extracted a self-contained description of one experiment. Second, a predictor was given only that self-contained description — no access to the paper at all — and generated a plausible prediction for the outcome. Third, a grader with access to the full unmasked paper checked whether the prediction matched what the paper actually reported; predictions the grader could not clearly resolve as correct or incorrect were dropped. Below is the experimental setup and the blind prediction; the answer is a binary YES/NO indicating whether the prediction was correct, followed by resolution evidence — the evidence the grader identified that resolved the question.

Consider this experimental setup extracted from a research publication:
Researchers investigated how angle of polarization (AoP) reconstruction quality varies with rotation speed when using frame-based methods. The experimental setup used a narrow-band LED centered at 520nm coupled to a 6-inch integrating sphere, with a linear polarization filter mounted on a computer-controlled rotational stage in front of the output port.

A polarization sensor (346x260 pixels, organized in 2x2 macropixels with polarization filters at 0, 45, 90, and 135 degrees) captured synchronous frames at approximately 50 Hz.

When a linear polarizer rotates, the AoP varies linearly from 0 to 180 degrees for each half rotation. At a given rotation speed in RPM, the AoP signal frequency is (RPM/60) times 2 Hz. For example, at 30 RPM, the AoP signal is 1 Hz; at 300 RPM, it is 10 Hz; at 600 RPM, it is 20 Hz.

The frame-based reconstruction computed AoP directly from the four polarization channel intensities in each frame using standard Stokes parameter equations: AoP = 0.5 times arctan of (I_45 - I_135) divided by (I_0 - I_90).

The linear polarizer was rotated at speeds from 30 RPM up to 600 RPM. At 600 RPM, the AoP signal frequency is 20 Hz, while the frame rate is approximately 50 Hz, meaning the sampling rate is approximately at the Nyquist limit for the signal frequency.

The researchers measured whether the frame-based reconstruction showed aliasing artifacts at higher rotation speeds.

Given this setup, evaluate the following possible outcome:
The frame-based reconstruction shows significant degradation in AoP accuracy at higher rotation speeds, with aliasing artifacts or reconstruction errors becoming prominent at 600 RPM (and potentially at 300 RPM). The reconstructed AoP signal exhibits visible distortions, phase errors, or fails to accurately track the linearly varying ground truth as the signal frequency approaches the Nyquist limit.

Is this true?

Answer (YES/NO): YES